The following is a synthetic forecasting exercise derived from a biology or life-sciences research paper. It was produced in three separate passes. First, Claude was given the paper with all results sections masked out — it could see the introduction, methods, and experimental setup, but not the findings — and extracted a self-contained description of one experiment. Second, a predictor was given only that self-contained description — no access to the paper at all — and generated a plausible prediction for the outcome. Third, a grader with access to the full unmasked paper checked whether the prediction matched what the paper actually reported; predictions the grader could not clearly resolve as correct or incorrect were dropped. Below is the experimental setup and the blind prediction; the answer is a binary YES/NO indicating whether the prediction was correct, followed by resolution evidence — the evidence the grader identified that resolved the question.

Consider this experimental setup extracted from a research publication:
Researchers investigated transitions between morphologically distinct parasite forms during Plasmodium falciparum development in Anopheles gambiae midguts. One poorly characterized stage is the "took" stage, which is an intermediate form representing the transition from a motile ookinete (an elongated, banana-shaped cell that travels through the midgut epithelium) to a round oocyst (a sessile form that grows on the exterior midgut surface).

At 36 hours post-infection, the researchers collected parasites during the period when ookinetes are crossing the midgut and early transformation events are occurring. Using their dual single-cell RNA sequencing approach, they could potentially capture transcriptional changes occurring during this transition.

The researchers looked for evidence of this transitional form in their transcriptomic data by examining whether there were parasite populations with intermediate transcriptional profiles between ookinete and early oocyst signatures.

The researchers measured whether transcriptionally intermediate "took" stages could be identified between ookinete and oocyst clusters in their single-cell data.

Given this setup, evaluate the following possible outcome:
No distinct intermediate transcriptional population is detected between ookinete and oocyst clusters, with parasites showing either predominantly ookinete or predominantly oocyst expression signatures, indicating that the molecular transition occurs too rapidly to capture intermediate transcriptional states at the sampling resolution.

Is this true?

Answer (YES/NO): NO